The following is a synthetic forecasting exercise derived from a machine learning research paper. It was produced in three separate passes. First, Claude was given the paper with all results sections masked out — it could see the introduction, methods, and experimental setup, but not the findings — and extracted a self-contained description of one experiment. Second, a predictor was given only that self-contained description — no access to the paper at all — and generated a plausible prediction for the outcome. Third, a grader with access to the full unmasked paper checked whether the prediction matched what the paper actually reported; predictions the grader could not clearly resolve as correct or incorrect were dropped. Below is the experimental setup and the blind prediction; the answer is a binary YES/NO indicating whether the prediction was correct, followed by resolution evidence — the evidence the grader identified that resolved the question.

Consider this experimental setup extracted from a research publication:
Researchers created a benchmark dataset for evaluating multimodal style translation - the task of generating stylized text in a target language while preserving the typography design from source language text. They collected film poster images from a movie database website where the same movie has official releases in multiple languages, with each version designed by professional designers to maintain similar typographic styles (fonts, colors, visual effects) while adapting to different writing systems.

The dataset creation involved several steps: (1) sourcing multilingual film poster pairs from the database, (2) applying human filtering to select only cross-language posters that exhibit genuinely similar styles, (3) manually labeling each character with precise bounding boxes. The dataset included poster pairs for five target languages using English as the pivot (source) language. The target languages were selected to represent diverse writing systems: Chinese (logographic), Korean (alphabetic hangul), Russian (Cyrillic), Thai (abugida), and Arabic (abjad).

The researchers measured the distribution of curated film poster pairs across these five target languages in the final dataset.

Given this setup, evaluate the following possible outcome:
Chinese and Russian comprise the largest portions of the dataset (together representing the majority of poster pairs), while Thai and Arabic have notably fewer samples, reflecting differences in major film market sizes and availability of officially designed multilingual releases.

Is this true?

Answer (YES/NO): NO